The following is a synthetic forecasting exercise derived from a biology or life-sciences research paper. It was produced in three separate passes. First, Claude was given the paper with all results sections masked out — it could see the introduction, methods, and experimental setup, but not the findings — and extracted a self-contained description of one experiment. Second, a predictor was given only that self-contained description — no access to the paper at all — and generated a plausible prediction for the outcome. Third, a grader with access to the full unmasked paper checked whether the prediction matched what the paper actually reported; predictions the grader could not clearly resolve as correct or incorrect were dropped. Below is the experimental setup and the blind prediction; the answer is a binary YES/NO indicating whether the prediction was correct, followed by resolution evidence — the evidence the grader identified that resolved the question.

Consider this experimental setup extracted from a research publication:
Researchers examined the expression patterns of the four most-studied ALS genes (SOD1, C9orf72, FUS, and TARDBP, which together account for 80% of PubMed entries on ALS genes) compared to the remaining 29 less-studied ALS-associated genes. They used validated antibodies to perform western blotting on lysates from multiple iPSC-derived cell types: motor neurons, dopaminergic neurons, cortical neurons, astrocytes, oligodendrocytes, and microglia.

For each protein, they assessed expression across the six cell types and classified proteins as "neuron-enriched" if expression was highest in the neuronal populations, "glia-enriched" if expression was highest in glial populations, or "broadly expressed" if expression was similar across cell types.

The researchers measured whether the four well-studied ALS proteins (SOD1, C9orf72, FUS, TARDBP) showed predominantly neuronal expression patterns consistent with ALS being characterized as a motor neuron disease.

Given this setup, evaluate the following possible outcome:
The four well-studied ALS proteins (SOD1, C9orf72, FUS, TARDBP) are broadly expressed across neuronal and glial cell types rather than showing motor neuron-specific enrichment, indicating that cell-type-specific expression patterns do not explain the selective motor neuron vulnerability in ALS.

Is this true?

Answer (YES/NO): NO